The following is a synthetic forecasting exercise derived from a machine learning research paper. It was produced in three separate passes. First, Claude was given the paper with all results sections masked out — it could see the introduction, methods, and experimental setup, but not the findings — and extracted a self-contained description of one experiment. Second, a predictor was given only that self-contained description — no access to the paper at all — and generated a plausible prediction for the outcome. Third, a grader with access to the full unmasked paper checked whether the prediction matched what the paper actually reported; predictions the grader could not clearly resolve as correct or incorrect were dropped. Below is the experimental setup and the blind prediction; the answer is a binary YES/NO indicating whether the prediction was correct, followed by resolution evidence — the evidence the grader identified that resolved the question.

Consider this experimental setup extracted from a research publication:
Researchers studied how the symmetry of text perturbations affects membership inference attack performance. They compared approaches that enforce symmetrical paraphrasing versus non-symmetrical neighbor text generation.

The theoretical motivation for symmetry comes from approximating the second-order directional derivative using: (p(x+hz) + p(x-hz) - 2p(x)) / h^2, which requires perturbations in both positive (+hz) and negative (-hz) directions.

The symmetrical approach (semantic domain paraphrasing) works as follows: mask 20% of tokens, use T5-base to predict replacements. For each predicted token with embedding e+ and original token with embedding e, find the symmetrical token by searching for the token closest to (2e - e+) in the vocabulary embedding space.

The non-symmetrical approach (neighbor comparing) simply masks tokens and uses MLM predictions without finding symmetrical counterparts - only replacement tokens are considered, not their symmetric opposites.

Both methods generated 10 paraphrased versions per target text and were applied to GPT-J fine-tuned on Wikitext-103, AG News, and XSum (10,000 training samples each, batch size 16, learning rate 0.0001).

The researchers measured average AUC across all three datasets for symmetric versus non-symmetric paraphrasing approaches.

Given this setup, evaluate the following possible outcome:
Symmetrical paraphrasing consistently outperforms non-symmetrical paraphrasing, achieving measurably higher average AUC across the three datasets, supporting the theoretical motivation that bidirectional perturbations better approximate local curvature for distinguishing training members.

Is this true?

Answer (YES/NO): NO